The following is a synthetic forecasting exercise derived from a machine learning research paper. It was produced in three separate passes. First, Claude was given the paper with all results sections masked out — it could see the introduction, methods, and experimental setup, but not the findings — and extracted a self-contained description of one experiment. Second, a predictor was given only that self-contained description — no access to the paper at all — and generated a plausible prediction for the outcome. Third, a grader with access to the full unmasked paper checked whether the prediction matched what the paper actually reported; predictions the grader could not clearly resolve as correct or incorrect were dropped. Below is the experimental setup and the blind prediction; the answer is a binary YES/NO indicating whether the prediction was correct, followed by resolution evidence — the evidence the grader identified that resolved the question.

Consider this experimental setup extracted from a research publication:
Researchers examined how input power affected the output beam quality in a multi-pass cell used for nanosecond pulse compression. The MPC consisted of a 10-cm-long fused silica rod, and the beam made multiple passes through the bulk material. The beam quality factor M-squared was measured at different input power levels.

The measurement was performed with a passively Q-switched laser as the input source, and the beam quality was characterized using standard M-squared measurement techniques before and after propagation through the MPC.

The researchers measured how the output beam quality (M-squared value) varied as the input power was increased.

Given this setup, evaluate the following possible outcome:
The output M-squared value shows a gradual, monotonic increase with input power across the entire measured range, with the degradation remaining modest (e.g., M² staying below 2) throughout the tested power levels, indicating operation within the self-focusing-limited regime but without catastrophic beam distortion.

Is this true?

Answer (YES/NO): NO